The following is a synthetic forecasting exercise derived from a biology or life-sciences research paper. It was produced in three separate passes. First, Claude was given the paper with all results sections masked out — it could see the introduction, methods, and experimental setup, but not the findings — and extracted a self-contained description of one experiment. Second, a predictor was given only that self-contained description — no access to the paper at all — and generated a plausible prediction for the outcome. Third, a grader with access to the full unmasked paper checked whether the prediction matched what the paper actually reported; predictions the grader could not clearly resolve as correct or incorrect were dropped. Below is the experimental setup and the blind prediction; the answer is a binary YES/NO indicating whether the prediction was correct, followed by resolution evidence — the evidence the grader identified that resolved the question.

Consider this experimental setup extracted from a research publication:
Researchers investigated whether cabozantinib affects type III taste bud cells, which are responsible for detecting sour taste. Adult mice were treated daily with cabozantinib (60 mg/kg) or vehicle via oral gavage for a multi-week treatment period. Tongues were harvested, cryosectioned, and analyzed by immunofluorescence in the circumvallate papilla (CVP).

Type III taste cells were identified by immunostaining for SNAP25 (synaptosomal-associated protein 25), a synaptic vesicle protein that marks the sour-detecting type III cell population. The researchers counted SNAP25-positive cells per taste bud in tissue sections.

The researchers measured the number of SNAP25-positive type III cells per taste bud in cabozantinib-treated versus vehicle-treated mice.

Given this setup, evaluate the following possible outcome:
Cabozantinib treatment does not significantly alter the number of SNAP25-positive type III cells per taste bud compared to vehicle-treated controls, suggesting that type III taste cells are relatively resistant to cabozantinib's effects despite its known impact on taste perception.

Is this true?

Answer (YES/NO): YES